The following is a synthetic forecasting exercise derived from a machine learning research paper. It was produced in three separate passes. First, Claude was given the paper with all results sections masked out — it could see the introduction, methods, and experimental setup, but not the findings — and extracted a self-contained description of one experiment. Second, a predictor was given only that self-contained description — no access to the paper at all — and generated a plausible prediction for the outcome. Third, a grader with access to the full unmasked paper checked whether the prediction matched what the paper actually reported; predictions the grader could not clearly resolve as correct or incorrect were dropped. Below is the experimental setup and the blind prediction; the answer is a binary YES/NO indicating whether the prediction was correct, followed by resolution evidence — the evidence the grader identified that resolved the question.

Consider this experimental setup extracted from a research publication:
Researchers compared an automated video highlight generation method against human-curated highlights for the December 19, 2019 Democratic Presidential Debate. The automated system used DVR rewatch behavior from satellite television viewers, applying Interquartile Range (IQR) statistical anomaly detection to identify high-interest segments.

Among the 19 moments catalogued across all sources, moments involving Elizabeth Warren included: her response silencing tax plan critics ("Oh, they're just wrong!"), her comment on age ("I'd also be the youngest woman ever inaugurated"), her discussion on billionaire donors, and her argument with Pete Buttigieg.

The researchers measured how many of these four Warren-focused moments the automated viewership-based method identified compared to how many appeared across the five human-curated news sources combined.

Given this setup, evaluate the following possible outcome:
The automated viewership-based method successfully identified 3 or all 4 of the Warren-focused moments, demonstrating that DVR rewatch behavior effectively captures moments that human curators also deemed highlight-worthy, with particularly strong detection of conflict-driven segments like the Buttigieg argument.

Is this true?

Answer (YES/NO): YES